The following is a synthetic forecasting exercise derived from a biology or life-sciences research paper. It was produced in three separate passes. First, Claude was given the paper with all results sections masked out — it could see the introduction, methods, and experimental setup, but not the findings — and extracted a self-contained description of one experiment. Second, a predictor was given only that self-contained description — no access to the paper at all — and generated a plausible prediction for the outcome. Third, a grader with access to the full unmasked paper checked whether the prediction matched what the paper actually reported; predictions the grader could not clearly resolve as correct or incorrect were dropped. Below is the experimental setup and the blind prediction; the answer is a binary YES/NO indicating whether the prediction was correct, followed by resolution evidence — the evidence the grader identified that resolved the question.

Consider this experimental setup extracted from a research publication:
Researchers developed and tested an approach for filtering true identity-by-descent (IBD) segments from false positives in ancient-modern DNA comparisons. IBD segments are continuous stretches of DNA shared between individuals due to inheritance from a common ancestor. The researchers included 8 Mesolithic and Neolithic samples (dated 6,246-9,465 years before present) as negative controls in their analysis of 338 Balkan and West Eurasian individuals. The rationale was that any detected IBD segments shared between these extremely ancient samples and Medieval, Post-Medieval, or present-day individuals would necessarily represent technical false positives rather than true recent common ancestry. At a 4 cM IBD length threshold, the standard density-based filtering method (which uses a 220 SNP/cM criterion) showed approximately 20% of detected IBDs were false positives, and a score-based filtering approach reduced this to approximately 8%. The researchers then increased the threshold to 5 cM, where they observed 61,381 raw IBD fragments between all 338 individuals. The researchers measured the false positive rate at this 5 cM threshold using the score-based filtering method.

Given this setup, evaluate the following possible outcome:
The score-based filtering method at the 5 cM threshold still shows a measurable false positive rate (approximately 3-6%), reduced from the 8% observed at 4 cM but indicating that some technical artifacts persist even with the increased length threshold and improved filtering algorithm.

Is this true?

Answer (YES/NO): NO